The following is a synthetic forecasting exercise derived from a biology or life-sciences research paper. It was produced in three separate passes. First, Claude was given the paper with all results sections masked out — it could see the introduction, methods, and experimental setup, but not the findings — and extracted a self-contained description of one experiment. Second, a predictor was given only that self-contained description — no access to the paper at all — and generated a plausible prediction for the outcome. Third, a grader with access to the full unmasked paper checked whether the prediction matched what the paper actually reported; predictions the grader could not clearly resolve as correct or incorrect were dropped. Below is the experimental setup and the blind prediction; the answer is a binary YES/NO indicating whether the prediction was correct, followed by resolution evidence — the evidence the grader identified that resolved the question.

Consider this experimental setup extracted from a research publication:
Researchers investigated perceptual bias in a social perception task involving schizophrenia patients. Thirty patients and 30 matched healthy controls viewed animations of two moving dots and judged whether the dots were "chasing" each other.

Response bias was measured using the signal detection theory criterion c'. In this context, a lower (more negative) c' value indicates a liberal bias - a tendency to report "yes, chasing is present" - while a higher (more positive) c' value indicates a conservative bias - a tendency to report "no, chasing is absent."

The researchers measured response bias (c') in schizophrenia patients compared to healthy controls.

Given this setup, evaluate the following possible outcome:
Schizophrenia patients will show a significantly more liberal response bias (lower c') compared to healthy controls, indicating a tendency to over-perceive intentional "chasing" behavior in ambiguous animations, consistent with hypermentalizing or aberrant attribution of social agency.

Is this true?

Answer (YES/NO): NO